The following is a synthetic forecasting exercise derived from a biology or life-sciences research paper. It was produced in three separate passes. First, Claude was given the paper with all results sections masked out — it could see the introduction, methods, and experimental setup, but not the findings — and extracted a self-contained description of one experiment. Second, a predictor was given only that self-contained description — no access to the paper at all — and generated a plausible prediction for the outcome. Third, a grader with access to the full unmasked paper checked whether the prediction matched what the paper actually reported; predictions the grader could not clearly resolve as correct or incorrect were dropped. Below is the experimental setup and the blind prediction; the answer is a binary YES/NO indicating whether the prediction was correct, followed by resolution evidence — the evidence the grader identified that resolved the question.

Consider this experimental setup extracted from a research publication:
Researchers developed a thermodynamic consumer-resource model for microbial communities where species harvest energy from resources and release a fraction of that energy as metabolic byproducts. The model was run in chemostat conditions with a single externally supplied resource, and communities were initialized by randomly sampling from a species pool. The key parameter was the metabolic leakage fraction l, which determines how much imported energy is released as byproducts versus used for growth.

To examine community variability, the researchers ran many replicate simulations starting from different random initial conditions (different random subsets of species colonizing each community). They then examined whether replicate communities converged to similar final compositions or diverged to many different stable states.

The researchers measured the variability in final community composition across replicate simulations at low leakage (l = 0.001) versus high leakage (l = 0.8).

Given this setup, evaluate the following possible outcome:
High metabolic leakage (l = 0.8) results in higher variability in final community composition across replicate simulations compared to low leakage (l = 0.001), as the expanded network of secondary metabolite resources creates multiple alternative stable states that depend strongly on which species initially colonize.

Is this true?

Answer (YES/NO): NO